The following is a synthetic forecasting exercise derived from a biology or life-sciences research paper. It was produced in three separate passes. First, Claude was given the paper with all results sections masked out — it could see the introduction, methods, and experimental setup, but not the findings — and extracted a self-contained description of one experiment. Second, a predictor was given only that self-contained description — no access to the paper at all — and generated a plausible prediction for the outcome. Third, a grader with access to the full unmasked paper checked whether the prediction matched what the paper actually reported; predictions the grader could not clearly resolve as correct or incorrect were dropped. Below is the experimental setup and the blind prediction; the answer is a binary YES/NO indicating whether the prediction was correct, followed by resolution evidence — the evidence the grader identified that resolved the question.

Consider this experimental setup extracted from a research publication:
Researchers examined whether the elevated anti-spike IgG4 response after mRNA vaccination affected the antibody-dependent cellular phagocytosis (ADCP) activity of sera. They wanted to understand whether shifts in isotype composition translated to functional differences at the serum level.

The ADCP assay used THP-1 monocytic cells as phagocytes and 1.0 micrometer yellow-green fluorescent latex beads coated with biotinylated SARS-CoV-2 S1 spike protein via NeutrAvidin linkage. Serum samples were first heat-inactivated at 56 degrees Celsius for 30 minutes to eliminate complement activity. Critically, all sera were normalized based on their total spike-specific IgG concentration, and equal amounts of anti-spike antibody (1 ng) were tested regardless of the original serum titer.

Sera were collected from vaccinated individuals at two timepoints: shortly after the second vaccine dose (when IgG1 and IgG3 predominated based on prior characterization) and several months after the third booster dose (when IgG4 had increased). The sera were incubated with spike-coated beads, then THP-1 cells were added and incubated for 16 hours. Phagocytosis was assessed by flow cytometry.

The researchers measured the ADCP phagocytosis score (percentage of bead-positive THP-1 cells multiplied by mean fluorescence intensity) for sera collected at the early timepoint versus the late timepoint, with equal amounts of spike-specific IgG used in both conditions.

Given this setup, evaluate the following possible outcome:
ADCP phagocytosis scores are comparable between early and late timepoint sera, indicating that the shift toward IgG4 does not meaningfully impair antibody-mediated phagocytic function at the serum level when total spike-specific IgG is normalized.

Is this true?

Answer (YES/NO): NO